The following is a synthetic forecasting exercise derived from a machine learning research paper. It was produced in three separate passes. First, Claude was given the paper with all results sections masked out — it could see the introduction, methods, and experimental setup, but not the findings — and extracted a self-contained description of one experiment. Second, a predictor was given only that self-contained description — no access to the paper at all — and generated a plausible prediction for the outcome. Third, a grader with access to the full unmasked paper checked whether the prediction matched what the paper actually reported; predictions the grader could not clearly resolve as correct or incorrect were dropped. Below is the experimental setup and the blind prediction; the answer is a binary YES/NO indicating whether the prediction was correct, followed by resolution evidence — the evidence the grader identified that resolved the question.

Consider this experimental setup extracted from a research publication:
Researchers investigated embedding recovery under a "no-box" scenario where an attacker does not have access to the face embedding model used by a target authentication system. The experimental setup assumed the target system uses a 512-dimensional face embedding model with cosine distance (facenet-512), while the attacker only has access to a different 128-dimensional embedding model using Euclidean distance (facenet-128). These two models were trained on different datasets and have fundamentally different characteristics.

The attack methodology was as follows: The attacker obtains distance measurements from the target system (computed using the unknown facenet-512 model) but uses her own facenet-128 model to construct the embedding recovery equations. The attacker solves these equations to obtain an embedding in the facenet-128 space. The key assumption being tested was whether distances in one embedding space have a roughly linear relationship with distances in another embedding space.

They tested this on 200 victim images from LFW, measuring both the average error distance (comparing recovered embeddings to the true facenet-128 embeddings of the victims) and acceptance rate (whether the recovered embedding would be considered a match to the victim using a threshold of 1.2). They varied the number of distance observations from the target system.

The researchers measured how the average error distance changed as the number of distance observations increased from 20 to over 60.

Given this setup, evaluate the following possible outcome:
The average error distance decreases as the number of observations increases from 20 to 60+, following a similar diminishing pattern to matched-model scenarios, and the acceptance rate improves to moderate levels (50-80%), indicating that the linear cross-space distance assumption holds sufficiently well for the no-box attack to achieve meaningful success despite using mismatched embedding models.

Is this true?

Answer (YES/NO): NO